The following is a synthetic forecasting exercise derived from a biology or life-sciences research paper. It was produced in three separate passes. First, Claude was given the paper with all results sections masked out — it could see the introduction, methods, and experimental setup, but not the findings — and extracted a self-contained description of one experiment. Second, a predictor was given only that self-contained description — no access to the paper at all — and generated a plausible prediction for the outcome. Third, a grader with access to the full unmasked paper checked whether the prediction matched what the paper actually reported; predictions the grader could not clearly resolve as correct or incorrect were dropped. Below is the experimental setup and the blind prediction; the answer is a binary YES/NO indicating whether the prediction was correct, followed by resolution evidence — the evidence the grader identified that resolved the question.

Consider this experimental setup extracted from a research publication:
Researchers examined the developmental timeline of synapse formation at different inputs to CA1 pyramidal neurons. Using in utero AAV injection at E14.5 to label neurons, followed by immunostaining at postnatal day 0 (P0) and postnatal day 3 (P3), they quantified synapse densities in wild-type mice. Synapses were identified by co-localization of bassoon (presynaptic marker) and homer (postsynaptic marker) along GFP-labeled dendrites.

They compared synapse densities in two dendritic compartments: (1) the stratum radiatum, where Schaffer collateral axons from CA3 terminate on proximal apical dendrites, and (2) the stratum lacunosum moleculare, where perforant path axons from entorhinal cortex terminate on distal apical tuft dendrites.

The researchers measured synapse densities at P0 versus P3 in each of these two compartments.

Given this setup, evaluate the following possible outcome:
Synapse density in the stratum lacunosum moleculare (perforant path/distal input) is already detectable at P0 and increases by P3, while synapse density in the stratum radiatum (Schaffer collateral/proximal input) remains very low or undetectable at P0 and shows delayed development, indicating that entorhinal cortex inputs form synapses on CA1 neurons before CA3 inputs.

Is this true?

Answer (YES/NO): NO